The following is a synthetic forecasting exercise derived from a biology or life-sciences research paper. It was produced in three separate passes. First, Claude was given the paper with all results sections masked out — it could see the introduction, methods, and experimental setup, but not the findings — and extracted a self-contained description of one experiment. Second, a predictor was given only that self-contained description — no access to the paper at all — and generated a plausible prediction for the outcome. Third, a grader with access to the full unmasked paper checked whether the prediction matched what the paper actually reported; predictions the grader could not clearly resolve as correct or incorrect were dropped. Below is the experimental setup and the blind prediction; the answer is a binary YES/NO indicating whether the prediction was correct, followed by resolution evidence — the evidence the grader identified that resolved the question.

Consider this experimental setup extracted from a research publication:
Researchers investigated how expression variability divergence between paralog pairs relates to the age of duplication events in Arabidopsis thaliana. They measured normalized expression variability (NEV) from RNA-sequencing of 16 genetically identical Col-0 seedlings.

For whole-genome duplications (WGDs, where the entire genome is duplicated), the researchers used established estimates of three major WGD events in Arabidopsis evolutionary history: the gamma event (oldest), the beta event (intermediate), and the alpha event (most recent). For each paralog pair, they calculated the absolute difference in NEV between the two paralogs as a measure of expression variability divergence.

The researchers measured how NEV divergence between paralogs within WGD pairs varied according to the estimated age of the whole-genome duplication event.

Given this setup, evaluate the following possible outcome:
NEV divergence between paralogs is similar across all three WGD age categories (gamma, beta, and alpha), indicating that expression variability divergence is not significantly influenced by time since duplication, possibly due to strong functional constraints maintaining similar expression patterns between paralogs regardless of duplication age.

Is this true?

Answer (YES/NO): YES